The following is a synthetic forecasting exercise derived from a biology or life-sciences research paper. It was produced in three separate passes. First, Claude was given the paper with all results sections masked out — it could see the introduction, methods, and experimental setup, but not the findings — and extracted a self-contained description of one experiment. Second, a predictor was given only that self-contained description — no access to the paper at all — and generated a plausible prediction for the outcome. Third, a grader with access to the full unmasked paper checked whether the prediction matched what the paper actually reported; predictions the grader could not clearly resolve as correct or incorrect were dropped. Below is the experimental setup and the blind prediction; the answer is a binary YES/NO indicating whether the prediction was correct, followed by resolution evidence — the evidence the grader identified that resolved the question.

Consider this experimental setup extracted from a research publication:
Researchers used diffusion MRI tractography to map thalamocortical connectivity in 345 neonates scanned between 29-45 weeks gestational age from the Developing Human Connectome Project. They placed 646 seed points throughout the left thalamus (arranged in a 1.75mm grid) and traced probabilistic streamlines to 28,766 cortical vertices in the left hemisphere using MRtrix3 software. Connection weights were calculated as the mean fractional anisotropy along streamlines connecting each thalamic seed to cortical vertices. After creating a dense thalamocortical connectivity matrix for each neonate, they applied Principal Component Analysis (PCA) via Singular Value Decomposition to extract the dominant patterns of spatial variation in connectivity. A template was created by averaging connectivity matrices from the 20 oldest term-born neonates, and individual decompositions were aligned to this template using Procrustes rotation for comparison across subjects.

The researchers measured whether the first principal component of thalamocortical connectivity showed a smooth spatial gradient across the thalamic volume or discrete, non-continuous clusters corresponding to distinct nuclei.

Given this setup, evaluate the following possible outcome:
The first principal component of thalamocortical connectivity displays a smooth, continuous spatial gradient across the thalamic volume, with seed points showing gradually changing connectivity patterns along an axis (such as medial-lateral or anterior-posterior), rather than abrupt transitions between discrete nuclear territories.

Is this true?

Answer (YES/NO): YES